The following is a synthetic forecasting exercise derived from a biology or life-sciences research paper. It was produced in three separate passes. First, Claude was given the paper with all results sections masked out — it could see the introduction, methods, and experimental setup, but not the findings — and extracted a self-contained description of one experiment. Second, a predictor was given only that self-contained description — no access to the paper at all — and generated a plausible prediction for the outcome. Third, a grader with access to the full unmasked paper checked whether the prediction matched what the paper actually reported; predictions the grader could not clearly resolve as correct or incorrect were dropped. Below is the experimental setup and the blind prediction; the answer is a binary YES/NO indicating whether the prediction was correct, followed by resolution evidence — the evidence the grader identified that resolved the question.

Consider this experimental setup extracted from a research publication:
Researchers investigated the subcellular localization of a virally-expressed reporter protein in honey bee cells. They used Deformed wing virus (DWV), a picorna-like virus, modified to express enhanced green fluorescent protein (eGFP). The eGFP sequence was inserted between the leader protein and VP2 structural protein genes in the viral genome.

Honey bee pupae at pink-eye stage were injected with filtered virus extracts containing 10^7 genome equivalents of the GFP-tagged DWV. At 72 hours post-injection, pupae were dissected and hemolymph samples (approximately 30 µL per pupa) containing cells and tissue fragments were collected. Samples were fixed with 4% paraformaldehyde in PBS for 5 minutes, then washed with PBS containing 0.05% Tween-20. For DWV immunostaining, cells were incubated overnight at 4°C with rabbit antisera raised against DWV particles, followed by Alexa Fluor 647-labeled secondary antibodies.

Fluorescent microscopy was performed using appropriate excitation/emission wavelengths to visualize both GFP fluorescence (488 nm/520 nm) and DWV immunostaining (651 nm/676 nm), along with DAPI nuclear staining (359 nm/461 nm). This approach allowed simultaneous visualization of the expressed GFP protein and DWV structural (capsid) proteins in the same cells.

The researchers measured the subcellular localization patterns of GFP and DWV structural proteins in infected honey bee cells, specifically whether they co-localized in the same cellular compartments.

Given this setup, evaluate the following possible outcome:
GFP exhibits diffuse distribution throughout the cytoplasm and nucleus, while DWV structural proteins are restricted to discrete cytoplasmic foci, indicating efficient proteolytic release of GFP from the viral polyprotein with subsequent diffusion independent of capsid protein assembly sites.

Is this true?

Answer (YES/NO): YES